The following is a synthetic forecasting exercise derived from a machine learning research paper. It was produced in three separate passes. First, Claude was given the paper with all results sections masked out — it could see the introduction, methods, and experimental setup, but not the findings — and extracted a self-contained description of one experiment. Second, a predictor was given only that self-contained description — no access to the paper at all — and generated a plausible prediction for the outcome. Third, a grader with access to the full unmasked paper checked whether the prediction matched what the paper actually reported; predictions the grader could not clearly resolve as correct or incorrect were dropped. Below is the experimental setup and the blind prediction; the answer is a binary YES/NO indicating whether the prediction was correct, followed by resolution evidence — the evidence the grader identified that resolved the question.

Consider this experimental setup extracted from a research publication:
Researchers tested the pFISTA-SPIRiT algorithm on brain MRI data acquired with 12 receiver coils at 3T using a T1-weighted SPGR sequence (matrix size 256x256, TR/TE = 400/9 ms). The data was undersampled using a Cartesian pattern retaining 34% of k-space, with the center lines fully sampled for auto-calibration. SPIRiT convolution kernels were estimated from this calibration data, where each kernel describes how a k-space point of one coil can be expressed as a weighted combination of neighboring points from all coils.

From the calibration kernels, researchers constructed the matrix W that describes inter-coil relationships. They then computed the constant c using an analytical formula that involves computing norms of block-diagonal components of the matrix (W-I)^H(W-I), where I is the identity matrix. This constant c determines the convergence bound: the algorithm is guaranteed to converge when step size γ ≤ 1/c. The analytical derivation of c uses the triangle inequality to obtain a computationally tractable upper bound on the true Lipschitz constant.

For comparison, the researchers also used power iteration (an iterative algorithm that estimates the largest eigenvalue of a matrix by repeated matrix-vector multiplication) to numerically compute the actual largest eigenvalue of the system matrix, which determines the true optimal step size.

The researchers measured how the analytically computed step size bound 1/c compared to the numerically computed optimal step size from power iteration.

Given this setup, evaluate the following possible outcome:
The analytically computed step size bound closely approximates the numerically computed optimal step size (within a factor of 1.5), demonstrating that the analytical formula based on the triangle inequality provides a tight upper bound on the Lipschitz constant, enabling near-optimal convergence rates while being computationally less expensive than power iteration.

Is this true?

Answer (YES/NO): NO